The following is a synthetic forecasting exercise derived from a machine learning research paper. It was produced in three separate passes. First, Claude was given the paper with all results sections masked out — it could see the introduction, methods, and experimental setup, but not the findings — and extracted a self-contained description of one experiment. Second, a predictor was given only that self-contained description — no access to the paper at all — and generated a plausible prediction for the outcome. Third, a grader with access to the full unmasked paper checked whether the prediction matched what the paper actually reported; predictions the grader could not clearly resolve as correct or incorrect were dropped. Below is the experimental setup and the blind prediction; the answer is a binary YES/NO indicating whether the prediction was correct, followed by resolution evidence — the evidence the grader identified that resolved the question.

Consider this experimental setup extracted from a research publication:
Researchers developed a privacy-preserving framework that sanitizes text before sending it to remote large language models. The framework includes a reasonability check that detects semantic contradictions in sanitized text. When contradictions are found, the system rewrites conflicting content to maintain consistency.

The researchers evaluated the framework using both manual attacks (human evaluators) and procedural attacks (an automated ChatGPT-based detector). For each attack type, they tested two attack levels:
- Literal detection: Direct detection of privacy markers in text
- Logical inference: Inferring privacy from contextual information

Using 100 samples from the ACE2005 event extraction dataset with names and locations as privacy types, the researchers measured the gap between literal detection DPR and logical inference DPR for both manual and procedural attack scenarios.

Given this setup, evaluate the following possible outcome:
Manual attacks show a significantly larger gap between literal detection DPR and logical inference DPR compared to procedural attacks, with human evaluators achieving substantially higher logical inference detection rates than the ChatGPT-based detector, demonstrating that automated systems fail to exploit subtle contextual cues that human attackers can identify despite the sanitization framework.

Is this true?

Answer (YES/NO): NO